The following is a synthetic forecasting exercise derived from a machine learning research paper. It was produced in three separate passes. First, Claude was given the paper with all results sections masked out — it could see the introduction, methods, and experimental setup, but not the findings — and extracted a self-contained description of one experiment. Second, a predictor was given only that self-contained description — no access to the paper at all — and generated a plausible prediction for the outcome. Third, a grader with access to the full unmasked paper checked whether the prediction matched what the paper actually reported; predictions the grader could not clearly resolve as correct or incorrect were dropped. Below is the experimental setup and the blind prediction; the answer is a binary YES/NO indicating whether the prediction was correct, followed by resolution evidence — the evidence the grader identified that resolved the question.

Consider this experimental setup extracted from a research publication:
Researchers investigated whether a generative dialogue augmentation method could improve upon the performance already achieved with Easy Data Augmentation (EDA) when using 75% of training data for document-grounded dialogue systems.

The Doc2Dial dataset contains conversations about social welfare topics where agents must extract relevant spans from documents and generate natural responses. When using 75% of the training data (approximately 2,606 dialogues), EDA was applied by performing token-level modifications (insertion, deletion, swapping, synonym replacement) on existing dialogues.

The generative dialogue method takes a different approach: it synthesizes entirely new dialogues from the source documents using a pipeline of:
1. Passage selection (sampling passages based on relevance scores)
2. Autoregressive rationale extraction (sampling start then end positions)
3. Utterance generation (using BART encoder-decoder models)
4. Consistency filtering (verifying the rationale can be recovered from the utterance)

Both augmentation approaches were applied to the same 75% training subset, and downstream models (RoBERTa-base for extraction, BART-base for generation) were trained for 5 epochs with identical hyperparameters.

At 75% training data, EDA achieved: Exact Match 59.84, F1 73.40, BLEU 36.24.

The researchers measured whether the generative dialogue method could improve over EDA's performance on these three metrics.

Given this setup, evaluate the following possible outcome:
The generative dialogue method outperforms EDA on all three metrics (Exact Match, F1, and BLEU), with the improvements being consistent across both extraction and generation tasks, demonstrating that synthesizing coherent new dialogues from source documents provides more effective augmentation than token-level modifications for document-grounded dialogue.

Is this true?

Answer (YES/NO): NO